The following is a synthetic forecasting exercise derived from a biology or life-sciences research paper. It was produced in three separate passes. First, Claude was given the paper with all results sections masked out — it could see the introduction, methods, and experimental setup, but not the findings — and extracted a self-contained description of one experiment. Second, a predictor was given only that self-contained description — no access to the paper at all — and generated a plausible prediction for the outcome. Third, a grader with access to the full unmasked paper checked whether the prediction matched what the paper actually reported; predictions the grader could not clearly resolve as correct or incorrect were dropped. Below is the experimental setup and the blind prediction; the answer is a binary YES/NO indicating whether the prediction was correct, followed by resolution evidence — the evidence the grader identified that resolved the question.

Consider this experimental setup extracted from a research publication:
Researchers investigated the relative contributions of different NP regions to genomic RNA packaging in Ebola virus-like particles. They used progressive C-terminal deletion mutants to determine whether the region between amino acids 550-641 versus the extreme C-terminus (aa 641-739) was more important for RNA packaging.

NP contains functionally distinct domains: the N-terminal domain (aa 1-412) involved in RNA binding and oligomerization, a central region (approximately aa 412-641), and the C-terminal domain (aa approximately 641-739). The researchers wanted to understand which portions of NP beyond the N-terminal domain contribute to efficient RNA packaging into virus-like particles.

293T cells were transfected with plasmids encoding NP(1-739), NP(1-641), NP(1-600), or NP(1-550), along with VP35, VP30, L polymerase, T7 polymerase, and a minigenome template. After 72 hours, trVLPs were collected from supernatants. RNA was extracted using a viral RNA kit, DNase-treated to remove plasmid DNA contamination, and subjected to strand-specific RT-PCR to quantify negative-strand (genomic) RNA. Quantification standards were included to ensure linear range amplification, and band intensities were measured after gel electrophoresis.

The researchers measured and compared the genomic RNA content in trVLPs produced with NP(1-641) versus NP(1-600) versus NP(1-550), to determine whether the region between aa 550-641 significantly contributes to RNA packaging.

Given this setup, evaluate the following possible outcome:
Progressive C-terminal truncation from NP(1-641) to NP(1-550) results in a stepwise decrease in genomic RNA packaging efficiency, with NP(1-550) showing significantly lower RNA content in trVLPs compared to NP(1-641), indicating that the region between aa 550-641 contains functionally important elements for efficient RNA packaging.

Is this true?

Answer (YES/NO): NO